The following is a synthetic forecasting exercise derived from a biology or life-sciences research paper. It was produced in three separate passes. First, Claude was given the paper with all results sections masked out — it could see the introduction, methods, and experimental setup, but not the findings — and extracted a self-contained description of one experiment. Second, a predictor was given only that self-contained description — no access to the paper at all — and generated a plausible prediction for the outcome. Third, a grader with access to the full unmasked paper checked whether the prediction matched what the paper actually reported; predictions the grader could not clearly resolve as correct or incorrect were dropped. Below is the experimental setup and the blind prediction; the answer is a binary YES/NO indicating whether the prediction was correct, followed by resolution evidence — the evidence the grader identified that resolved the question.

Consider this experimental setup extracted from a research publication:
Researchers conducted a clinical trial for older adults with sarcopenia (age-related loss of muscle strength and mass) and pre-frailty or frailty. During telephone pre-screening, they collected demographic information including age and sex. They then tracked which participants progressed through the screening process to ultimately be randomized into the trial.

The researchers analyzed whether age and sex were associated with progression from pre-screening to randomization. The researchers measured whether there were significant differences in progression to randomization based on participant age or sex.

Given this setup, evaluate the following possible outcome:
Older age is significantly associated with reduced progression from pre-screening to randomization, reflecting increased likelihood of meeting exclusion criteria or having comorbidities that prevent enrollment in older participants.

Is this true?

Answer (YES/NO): NO